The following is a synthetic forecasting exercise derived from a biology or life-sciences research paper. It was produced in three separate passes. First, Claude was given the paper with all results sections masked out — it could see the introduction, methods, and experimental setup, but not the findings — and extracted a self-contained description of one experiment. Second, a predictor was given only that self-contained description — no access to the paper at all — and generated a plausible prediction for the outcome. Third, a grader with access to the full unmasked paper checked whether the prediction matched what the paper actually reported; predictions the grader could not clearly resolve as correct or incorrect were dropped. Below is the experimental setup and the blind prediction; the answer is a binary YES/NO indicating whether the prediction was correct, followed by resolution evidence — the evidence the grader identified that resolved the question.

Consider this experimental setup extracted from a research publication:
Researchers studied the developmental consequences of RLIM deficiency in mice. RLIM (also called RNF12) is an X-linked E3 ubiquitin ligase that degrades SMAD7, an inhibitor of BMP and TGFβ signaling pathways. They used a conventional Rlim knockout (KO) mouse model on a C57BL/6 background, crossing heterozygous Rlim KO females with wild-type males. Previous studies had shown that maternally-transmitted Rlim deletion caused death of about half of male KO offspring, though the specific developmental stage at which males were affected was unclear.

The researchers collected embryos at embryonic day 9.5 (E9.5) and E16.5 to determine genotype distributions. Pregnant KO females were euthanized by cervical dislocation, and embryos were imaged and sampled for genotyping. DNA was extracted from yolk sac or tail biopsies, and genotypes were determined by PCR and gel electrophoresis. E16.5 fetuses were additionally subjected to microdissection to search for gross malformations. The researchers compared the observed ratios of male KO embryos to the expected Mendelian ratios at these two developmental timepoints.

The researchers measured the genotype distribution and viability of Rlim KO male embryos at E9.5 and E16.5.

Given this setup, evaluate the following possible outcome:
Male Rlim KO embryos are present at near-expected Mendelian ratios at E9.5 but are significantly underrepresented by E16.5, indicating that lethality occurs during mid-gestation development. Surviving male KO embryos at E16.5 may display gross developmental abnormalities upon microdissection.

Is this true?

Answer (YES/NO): NO